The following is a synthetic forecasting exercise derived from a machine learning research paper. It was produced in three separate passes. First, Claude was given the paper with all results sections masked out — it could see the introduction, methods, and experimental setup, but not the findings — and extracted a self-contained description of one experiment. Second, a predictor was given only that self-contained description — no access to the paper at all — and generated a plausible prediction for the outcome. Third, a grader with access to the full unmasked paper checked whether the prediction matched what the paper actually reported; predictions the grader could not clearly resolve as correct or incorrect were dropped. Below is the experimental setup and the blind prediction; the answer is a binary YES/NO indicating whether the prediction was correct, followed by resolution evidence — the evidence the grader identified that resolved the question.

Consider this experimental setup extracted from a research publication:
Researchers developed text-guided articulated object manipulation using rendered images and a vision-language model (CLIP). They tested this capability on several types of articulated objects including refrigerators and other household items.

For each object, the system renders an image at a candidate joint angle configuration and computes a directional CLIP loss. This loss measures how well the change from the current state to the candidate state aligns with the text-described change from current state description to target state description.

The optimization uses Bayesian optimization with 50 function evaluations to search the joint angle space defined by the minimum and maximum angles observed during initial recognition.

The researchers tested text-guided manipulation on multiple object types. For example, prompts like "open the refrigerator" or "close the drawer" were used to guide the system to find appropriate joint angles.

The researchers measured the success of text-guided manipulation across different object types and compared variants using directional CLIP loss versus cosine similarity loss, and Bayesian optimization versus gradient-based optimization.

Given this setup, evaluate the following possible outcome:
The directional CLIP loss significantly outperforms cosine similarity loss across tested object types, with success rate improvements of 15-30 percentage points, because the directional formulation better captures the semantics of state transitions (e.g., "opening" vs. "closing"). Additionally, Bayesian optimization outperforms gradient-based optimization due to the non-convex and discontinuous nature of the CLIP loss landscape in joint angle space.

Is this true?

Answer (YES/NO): NO